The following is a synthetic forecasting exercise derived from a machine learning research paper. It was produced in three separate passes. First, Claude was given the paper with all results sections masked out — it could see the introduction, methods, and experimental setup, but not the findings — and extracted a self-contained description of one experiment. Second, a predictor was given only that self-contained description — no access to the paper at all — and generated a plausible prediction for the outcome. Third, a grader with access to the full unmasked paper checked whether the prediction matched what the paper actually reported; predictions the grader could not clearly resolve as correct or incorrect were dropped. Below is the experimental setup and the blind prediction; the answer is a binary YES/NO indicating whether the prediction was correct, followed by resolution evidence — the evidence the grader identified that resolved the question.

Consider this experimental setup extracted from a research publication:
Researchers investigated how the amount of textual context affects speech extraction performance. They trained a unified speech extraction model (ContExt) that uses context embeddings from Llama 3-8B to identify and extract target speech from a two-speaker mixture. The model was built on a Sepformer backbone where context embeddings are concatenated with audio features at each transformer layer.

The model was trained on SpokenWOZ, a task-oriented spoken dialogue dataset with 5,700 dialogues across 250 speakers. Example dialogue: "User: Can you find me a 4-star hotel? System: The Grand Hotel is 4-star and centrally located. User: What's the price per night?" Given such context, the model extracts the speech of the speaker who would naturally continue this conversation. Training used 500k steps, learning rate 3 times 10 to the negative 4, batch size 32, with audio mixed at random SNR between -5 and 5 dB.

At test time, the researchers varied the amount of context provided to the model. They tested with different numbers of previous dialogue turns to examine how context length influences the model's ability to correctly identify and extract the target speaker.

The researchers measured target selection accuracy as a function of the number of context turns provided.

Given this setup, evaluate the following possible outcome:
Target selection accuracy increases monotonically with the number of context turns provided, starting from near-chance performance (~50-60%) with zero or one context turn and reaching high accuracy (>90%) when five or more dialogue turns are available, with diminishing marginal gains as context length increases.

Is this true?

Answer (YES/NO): NO